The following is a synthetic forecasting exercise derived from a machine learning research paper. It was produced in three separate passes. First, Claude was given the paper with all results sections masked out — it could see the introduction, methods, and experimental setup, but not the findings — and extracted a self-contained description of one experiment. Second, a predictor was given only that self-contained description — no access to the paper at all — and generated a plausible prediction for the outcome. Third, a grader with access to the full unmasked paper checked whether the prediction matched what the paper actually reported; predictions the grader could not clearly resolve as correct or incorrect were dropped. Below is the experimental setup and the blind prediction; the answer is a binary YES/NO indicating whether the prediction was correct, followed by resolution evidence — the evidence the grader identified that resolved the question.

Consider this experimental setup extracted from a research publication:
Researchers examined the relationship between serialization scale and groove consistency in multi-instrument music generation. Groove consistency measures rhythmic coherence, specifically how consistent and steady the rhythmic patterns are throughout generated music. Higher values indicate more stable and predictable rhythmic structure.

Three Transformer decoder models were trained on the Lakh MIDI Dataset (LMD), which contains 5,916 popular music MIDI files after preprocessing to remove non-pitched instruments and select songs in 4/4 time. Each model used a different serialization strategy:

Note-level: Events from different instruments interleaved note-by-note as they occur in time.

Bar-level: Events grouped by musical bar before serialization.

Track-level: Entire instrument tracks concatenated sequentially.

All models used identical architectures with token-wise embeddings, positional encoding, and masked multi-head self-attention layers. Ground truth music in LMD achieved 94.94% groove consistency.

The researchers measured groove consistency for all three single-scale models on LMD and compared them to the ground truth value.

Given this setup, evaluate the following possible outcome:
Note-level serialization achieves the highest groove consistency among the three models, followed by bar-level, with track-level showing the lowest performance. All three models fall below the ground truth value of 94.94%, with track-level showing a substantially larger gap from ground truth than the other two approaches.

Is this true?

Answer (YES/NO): NO